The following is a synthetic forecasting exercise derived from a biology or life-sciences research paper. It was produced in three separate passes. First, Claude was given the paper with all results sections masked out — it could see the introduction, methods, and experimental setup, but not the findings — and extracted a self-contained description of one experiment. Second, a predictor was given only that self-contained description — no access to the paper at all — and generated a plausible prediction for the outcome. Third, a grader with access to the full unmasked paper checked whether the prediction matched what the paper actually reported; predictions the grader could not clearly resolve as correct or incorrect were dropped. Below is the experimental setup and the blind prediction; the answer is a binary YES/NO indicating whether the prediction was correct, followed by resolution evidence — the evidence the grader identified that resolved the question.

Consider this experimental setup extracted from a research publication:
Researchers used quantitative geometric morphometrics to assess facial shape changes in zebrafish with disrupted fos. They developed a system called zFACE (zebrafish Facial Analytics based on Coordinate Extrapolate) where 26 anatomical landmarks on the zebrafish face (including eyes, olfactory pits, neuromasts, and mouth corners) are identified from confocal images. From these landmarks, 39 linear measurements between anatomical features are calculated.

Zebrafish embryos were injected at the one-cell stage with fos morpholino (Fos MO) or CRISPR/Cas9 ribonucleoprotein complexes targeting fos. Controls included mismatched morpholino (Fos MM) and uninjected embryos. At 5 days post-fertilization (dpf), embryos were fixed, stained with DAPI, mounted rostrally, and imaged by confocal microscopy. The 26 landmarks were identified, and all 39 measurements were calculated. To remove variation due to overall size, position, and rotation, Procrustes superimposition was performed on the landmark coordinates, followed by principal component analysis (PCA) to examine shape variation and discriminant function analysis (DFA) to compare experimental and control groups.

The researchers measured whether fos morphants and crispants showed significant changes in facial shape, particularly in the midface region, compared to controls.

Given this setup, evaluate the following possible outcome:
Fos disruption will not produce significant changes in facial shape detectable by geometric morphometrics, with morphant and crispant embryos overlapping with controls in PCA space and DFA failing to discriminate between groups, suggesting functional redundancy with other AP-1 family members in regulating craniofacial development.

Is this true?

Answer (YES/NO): NO